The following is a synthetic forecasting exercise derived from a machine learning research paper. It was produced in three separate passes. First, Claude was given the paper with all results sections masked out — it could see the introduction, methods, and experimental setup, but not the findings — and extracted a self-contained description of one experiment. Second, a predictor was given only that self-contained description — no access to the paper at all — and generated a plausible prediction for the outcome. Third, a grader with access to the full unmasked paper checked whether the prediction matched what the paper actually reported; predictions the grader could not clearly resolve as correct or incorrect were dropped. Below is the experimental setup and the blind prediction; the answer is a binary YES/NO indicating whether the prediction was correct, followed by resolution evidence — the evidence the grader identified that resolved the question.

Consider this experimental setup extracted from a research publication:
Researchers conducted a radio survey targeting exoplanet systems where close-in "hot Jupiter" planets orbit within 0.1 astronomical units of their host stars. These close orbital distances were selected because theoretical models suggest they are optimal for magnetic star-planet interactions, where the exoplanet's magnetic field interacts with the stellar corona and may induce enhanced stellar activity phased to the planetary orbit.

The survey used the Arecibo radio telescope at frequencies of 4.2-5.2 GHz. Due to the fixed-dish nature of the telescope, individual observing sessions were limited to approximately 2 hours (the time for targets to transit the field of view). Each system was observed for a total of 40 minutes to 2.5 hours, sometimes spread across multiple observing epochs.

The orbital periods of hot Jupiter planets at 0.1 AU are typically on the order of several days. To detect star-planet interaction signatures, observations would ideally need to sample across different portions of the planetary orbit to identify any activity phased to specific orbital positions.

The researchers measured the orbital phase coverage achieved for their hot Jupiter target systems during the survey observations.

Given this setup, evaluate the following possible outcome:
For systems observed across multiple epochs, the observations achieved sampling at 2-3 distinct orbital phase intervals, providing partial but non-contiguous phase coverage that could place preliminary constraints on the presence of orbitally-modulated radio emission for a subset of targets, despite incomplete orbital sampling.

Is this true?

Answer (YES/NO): NO